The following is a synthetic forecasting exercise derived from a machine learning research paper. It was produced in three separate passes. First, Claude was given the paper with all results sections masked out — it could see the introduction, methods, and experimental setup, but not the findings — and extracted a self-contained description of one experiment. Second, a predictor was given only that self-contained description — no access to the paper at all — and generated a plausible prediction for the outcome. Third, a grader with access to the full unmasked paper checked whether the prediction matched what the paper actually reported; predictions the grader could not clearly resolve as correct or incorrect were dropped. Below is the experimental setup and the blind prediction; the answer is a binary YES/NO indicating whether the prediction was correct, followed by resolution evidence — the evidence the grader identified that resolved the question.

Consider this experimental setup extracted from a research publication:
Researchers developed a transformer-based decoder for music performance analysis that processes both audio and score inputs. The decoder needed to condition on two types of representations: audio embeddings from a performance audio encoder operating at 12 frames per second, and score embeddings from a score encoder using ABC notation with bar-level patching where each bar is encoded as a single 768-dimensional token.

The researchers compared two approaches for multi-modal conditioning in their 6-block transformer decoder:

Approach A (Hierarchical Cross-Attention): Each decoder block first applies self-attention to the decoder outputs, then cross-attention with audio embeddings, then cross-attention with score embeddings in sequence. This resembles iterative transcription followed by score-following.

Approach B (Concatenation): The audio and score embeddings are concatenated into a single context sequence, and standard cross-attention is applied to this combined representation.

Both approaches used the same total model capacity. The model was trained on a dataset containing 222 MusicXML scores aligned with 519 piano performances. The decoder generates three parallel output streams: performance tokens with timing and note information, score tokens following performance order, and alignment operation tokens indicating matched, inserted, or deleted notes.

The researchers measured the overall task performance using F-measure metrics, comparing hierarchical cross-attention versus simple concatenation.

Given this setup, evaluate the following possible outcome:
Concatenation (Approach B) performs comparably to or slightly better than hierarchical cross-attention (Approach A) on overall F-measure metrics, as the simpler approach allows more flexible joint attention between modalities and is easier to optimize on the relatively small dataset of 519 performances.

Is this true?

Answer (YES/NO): NO